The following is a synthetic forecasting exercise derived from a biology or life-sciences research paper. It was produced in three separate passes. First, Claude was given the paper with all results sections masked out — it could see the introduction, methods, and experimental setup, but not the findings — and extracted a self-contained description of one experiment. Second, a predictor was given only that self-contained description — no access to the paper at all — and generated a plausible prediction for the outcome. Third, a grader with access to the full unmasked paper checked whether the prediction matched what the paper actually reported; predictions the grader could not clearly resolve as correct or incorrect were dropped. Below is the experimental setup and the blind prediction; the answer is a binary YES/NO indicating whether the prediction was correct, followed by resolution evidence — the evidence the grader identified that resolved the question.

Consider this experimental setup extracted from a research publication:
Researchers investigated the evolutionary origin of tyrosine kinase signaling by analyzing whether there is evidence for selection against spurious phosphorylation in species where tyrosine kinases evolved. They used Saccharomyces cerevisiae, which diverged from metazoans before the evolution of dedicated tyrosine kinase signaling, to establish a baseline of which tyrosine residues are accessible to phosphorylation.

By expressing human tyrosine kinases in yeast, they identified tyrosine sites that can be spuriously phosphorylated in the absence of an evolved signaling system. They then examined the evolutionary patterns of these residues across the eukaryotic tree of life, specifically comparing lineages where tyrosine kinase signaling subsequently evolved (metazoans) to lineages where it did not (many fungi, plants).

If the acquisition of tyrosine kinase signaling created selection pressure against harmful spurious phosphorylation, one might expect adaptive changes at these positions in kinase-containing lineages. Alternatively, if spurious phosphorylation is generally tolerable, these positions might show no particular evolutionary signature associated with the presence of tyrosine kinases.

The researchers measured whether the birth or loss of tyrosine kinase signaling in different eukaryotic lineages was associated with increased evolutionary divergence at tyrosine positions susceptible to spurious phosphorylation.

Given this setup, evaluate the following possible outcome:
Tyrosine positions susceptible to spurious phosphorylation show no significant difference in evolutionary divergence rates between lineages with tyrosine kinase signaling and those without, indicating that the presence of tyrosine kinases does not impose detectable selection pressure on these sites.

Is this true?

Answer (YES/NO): YES